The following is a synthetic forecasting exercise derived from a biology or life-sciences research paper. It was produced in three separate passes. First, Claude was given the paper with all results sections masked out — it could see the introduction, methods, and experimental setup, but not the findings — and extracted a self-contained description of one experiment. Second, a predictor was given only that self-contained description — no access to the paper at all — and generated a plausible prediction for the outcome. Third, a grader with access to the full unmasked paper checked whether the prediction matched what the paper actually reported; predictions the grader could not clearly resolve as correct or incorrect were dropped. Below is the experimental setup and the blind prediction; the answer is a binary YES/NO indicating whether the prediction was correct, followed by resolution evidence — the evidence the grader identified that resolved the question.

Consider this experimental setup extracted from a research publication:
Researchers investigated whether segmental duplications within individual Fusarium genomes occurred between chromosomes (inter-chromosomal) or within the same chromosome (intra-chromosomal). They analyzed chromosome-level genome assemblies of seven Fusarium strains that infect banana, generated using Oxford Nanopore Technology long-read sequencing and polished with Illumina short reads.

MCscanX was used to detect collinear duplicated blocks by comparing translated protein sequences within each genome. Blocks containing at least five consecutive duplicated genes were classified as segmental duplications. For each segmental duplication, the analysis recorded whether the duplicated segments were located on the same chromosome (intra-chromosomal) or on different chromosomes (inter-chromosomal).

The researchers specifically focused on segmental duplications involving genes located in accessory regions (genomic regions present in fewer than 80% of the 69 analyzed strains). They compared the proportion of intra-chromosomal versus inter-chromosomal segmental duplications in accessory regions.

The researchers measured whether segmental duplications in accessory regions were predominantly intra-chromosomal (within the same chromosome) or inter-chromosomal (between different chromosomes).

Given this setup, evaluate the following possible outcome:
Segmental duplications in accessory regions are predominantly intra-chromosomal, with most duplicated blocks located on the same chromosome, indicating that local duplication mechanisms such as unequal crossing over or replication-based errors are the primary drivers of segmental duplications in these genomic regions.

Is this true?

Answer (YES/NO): NO